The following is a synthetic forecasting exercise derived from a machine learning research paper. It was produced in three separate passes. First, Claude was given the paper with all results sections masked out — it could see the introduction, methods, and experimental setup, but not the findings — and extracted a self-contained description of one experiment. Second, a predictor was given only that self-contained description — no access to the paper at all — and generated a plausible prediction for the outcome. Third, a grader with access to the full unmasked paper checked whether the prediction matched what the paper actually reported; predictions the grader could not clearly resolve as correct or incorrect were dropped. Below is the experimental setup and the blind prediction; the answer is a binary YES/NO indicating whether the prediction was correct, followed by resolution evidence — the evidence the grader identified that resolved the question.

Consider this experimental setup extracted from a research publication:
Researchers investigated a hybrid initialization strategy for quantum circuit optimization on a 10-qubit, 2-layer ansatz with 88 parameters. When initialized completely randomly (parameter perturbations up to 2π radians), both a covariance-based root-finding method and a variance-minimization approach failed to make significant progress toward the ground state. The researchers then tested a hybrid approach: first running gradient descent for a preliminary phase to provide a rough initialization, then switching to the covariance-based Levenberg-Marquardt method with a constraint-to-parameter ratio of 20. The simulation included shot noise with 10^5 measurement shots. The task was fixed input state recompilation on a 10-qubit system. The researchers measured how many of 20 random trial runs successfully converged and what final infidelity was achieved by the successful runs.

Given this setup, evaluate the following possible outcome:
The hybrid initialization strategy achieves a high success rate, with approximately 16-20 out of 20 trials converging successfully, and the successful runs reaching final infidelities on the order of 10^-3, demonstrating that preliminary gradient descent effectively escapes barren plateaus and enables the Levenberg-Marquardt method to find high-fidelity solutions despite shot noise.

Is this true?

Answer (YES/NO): YES